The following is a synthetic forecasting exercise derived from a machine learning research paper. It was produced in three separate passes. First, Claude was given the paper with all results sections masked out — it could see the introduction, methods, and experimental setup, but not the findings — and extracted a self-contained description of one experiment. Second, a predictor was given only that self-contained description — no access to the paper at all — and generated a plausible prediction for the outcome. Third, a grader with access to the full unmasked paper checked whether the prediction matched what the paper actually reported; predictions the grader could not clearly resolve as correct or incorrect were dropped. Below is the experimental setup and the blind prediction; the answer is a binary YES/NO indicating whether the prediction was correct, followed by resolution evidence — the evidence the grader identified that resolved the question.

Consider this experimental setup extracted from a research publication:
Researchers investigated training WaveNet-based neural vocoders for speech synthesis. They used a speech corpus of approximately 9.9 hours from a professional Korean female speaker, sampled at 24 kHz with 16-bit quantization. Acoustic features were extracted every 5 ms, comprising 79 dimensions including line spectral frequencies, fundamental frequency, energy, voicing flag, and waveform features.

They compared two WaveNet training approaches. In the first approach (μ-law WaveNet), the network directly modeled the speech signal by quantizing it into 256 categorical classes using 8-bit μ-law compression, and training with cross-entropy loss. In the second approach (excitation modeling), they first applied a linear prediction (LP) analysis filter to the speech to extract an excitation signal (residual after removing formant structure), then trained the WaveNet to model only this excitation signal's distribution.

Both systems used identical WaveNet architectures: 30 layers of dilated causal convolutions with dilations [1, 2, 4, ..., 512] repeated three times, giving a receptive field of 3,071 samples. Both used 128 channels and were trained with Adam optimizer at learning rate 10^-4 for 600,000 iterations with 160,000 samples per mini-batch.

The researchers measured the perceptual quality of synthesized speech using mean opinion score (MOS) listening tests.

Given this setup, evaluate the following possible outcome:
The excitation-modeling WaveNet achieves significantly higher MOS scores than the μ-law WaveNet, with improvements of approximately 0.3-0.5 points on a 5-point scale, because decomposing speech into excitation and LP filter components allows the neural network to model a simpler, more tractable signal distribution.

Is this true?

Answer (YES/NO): NO